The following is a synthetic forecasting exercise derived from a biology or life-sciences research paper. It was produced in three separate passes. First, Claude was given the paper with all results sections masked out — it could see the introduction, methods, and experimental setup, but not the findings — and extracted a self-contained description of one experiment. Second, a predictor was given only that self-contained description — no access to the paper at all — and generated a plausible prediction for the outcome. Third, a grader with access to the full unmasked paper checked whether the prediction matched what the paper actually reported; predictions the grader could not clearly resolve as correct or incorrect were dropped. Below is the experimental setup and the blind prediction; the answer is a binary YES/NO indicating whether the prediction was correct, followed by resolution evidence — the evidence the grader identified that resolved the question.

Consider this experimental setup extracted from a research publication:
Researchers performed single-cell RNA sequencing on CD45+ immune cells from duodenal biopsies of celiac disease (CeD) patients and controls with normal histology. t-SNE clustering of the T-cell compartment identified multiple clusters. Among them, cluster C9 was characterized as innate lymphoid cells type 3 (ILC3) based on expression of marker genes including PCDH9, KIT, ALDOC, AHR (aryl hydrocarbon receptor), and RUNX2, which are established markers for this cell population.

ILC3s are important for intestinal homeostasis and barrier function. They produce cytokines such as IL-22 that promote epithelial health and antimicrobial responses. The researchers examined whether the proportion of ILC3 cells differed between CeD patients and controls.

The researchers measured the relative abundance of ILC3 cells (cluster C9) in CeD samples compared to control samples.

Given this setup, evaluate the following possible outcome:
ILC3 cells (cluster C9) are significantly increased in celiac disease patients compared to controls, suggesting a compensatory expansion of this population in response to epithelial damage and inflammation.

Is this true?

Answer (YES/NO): NO